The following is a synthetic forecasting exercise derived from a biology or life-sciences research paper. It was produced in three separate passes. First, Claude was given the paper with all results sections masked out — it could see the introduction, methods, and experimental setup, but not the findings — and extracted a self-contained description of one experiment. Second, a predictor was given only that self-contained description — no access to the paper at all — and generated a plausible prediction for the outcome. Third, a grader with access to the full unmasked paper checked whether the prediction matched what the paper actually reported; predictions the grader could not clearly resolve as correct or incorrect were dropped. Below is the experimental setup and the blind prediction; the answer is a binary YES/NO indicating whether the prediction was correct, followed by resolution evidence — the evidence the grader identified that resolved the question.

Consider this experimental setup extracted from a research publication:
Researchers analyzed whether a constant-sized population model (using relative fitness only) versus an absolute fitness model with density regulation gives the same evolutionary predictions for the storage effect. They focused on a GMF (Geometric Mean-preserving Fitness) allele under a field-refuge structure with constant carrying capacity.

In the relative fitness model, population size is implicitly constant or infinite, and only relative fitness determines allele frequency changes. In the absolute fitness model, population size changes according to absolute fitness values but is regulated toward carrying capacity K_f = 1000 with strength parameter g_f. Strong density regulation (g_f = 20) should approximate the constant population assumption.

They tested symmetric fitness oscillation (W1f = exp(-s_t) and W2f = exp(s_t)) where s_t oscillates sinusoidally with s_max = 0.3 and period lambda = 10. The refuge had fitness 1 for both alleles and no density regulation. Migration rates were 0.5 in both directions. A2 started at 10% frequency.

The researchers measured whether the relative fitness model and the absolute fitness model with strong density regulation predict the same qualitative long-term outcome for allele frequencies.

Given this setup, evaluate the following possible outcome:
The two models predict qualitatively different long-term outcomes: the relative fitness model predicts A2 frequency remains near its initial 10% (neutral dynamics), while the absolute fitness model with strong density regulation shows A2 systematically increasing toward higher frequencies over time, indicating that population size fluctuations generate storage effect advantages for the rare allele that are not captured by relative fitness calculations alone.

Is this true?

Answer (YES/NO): NO